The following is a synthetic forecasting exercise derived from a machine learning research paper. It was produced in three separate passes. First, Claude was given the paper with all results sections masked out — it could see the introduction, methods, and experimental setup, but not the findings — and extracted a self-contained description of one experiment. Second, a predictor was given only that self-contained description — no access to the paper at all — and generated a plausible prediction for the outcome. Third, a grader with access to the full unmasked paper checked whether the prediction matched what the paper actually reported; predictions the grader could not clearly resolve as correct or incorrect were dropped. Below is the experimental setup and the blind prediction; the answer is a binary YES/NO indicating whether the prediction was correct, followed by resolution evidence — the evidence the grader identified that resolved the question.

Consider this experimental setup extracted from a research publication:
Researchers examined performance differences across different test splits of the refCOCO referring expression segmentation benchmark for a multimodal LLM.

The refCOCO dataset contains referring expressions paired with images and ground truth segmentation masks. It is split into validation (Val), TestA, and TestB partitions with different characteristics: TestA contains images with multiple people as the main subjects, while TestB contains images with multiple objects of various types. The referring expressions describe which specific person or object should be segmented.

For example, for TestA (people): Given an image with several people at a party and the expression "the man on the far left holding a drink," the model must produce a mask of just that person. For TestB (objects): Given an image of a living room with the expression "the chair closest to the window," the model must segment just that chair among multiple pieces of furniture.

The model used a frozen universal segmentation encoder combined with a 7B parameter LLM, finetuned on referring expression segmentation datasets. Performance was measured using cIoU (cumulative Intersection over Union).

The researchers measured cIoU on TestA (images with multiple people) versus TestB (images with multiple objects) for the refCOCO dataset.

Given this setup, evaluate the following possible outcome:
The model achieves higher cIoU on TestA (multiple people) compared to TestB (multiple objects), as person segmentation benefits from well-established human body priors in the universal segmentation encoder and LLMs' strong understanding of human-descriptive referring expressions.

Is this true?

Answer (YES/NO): YES